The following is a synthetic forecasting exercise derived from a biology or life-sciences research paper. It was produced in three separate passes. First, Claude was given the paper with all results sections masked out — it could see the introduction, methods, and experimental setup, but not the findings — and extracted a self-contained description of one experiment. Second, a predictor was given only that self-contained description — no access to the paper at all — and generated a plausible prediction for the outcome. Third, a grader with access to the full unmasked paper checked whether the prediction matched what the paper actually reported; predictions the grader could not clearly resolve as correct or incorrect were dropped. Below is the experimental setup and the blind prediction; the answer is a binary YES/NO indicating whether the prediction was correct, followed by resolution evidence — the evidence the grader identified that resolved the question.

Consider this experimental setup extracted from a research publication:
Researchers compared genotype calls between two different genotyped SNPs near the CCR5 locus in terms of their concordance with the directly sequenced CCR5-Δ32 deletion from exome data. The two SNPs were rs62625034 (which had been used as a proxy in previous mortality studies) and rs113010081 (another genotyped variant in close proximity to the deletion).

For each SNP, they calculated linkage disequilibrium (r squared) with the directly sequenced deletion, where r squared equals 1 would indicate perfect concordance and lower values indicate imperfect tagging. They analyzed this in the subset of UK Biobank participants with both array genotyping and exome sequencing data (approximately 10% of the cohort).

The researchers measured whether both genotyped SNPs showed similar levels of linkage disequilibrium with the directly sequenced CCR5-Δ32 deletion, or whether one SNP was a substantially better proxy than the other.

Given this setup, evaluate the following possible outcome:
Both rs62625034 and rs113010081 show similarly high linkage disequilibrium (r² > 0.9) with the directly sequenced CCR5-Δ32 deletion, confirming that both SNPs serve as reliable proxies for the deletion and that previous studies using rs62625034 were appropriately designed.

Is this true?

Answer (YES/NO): NO